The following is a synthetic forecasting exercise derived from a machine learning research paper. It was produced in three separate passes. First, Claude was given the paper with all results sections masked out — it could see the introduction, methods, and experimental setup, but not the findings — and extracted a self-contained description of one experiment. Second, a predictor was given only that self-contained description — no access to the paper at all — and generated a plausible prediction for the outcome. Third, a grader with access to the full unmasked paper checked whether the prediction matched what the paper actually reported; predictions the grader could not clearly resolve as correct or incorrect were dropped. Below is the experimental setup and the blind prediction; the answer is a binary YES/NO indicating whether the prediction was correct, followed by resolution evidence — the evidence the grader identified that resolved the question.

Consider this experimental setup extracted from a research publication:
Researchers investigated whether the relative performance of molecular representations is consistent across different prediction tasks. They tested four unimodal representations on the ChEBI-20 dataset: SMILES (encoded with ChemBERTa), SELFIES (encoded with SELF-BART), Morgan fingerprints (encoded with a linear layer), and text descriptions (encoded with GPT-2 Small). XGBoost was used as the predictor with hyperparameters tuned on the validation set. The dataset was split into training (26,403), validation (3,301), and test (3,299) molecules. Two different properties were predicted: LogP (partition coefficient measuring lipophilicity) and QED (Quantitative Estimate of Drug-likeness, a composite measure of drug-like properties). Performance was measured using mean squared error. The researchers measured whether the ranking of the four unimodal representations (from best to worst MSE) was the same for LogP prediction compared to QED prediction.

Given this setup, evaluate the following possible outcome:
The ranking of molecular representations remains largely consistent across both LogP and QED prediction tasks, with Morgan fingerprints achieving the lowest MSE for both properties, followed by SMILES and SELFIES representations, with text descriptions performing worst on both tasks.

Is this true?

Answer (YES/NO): NO